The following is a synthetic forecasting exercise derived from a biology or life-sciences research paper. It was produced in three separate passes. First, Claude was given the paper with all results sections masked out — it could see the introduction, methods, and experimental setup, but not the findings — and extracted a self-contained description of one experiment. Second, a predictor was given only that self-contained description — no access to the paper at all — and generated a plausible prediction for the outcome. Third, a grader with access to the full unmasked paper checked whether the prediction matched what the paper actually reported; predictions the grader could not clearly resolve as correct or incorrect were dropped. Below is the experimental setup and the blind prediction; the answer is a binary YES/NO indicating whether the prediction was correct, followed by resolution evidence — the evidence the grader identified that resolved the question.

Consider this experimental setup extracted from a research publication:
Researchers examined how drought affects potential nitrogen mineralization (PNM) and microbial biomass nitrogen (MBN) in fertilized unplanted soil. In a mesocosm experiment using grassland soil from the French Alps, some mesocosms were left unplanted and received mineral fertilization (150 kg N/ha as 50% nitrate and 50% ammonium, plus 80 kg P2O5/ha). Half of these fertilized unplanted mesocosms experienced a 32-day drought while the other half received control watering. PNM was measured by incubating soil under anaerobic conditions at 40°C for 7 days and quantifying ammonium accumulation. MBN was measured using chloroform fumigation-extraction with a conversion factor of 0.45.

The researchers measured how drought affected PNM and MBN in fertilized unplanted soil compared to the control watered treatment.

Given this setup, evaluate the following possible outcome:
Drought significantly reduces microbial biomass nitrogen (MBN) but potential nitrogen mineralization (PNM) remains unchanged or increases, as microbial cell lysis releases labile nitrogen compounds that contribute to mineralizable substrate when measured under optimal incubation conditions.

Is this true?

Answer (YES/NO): NO